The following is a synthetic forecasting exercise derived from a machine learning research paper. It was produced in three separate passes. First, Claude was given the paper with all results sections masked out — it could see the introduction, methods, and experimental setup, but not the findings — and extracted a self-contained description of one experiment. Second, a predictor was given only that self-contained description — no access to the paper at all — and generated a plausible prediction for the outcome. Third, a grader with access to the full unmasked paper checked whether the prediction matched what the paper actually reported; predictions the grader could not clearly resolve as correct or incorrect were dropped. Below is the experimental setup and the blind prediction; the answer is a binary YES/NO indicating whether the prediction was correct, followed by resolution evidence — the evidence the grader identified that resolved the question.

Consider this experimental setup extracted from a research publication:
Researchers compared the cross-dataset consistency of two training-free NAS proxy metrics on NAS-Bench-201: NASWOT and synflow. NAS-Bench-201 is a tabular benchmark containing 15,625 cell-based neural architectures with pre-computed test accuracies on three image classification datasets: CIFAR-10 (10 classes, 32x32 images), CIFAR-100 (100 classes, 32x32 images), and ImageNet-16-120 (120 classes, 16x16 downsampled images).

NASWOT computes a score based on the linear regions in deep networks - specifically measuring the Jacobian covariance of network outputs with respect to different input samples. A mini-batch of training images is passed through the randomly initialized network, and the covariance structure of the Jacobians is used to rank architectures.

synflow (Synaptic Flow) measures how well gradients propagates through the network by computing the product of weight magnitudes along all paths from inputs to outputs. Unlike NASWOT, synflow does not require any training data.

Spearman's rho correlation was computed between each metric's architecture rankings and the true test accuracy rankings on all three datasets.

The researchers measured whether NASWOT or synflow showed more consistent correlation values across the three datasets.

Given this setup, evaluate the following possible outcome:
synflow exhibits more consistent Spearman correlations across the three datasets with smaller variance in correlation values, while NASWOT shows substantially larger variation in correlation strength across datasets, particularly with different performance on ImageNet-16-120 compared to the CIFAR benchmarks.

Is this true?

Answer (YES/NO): YES